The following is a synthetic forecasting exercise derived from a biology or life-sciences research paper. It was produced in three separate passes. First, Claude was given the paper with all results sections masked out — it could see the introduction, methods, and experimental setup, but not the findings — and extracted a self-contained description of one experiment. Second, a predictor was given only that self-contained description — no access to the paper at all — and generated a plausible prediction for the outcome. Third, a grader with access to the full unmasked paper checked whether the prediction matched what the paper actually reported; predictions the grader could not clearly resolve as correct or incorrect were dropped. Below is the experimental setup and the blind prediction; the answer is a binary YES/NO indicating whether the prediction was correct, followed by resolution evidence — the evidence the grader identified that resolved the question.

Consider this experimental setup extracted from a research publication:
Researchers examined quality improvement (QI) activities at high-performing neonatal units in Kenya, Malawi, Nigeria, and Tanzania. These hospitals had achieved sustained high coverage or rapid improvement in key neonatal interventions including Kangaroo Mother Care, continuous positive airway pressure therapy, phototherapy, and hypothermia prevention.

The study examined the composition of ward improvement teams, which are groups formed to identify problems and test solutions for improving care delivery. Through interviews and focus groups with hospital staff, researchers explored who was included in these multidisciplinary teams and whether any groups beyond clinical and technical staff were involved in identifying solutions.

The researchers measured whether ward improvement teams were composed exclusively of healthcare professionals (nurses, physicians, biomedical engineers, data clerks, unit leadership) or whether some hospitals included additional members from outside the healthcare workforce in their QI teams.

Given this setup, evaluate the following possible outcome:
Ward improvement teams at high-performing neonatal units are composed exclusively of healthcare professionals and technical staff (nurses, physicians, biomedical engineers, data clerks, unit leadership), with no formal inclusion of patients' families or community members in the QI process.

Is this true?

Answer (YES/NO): NO